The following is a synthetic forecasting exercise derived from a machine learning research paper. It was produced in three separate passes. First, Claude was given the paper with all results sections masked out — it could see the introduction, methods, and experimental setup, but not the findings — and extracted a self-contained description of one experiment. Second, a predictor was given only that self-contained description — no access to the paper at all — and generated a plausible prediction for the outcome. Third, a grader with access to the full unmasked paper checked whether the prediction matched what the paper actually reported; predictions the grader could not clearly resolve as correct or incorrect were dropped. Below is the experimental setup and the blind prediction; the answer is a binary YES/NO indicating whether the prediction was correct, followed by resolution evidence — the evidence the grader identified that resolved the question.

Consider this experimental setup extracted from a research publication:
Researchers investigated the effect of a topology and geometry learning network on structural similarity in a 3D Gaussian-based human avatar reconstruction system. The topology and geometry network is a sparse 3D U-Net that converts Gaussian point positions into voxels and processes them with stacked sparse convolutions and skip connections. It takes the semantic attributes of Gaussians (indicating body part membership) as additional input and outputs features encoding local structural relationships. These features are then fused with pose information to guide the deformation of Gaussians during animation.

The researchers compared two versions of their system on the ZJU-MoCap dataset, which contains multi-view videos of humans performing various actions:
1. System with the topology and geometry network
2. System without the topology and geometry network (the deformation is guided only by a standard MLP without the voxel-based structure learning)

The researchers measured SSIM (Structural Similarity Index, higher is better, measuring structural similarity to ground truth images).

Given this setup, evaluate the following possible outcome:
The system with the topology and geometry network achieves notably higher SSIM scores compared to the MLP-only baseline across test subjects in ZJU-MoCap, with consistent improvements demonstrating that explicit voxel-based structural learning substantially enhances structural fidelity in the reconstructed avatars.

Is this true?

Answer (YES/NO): NO